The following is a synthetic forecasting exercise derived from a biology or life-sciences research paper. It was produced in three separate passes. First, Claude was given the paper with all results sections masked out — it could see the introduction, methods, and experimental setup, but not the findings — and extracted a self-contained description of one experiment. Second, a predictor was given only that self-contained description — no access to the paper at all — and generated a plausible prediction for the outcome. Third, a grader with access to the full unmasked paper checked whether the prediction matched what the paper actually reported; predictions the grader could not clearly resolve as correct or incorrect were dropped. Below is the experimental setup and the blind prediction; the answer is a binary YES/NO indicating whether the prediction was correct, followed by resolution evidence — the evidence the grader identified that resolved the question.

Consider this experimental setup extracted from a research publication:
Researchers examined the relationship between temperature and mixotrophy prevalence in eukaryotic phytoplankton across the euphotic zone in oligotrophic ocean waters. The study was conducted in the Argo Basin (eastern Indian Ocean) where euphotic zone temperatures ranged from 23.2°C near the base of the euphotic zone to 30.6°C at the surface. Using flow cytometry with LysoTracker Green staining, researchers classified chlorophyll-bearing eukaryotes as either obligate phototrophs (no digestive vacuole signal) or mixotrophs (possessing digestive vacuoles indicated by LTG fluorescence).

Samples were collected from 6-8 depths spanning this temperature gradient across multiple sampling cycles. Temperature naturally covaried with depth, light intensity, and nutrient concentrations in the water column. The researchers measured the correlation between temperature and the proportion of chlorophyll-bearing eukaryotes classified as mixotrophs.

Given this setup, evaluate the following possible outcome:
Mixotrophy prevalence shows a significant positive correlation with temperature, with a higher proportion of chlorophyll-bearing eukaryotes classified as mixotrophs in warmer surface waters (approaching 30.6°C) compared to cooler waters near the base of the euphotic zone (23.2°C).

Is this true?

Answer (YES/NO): YES